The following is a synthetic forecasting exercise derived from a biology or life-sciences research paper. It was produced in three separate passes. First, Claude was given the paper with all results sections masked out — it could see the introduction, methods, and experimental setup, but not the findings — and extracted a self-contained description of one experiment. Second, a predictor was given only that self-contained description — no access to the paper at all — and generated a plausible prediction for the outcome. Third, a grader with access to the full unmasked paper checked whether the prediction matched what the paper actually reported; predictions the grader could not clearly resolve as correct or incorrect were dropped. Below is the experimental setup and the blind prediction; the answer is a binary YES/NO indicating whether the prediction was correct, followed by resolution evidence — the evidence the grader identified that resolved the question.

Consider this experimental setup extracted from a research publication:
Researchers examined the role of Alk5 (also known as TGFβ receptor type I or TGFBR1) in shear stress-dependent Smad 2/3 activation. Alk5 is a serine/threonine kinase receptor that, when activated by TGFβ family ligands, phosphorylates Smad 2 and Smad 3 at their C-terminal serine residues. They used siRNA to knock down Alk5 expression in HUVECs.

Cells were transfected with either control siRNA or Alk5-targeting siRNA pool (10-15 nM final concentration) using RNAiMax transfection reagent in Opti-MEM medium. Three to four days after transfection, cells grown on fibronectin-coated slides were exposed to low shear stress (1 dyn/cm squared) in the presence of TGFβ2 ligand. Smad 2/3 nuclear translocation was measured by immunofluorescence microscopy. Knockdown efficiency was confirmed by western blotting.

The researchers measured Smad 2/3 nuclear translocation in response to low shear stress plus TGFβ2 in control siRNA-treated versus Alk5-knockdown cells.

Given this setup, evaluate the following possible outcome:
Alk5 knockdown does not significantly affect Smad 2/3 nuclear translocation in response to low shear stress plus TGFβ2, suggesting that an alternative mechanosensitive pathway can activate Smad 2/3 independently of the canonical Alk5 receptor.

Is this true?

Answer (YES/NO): NO